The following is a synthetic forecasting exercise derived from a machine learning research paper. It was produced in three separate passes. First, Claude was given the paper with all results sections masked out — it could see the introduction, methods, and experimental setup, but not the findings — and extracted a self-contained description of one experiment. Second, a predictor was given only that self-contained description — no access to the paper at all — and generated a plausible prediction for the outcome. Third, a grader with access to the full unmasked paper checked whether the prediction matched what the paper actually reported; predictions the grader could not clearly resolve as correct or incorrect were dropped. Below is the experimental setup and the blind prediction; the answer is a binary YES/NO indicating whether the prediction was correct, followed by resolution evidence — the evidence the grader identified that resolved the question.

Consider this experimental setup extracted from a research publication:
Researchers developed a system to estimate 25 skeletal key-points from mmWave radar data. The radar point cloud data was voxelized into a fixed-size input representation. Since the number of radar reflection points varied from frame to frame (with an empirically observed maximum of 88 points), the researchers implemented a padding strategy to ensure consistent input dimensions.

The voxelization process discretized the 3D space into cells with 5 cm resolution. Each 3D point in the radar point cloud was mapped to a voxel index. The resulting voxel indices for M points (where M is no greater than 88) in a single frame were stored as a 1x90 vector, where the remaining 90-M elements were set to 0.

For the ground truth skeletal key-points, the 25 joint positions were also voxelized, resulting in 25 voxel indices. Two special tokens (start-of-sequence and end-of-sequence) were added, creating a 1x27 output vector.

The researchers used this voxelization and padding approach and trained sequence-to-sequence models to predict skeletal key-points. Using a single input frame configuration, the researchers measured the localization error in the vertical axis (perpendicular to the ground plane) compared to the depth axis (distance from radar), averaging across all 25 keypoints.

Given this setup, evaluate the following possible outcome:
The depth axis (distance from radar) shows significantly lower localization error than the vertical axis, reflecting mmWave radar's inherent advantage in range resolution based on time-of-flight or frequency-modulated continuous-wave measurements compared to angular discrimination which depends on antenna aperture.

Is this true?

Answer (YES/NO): YES